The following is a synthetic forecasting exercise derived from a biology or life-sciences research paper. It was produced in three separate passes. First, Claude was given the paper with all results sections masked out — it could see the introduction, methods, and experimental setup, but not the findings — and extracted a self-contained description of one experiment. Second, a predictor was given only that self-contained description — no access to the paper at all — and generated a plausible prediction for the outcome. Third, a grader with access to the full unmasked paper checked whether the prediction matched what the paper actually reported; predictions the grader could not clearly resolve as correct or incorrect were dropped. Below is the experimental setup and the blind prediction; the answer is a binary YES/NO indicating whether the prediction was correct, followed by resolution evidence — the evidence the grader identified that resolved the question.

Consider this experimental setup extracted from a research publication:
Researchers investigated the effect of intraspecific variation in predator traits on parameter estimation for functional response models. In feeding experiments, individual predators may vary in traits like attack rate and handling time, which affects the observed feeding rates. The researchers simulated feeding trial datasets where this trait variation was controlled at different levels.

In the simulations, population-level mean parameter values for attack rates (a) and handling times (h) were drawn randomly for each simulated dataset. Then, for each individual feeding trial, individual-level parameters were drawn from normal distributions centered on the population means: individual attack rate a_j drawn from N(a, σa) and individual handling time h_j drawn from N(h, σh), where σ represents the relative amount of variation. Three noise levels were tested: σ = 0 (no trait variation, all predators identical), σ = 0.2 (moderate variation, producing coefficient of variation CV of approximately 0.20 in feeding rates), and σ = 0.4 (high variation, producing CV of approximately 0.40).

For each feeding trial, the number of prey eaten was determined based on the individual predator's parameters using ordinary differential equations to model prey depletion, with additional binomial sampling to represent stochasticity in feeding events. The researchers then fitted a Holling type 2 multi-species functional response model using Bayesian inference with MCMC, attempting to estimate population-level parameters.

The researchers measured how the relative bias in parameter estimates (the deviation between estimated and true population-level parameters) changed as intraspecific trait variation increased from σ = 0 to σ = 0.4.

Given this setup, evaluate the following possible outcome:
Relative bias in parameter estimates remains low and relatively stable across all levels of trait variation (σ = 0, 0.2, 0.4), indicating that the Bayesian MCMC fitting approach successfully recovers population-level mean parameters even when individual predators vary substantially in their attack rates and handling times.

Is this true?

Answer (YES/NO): NO